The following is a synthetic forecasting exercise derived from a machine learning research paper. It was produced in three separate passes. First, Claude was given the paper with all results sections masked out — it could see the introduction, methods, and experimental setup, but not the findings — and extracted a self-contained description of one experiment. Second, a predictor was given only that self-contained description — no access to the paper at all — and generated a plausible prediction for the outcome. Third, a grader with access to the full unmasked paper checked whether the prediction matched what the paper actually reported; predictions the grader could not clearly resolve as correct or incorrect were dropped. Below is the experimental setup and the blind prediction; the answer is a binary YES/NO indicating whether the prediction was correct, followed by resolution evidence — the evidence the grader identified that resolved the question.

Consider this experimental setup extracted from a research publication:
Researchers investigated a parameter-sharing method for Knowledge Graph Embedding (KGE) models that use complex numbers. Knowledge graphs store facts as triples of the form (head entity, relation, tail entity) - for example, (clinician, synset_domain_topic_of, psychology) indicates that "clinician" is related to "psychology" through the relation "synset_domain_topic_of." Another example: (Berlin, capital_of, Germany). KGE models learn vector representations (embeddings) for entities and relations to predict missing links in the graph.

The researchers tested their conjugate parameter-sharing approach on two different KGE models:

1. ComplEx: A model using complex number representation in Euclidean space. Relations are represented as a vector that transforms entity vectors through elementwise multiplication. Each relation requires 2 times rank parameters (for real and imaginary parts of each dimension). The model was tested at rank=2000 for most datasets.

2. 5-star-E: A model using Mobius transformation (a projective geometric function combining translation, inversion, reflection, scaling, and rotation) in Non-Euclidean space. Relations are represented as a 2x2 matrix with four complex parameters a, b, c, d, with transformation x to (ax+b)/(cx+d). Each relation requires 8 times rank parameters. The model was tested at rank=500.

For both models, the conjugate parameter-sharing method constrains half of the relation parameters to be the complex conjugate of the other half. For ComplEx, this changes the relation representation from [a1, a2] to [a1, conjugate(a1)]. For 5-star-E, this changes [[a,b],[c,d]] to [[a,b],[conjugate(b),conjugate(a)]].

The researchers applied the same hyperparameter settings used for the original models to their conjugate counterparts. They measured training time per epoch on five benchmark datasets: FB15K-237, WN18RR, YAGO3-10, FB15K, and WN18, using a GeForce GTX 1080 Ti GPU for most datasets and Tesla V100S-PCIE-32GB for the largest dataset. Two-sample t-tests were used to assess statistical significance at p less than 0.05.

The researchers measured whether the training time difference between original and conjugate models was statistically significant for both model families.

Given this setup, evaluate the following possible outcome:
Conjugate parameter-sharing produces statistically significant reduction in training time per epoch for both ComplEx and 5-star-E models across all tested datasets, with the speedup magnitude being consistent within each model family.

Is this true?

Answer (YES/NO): NO